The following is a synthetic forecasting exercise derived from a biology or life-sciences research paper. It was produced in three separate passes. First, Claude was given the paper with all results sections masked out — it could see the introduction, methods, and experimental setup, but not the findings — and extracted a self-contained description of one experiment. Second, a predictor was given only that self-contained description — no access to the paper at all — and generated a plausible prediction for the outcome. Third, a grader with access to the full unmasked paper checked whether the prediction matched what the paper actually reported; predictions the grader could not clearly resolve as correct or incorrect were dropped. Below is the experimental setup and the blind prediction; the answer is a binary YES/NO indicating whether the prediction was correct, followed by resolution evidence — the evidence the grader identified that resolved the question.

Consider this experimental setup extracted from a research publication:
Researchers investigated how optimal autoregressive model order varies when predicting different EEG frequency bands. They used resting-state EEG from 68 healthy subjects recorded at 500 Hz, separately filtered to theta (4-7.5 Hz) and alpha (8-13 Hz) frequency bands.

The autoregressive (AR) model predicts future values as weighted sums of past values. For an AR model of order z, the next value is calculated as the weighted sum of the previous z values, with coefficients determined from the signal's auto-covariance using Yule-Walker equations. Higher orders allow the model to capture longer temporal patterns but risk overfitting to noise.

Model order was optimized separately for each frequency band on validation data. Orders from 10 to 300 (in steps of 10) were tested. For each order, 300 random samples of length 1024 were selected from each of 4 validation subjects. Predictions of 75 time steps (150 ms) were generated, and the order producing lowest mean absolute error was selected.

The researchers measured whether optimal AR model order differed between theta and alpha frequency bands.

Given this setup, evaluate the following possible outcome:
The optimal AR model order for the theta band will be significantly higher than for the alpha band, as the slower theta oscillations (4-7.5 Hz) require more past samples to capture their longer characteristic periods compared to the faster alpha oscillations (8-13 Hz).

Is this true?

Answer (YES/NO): NO